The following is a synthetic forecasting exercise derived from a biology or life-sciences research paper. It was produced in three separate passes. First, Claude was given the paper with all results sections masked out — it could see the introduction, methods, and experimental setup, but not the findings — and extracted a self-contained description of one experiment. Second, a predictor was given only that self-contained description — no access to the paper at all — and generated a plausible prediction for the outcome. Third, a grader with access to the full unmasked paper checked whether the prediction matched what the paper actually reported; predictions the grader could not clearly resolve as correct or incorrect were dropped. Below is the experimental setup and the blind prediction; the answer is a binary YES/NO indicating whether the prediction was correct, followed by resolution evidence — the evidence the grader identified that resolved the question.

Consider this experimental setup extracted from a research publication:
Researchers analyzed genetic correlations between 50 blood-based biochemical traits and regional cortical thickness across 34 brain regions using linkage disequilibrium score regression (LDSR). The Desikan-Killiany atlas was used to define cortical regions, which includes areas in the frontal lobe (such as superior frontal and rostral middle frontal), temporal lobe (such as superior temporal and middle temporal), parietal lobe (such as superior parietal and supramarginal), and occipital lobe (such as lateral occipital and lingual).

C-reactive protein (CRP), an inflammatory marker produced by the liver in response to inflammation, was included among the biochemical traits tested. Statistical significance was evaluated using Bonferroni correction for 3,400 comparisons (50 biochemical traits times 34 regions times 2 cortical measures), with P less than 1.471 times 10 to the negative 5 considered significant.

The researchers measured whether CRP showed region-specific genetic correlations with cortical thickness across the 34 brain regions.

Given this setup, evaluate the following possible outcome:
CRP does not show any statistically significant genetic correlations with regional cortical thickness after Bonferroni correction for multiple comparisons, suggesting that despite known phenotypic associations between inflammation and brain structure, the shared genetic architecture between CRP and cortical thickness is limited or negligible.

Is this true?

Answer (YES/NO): NO